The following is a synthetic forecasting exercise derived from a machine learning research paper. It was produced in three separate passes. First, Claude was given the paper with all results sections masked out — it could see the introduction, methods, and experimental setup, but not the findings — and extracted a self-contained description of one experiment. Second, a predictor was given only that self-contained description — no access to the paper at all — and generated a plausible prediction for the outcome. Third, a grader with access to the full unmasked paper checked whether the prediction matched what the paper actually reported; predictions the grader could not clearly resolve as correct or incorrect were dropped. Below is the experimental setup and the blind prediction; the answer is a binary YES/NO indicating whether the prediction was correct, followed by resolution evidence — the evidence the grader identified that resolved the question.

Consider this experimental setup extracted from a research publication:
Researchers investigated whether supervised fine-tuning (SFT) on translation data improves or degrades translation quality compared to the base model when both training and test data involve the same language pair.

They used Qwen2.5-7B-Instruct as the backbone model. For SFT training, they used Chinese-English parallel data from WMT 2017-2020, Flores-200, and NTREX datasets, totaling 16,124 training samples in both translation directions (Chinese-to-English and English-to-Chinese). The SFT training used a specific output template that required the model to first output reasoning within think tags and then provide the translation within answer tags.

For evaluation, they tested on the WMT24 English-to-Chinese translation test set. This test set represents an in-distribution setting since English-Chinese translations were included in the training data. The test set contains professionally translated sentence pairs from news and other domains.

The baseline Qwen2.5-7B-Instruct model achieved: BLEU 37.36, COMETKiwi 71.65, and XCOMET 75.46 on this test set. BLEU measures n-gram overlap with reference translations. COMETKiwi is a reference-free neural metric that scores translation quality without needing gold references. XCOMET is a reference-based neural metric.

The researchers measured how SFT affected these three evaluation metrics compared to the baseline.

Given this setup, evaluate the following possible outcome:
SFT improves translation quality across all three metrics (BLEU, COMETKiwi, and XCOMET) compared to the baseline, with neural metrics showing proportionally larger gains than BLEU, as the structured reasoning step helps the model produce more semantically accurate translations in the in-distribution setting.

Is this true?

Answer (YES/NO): NO